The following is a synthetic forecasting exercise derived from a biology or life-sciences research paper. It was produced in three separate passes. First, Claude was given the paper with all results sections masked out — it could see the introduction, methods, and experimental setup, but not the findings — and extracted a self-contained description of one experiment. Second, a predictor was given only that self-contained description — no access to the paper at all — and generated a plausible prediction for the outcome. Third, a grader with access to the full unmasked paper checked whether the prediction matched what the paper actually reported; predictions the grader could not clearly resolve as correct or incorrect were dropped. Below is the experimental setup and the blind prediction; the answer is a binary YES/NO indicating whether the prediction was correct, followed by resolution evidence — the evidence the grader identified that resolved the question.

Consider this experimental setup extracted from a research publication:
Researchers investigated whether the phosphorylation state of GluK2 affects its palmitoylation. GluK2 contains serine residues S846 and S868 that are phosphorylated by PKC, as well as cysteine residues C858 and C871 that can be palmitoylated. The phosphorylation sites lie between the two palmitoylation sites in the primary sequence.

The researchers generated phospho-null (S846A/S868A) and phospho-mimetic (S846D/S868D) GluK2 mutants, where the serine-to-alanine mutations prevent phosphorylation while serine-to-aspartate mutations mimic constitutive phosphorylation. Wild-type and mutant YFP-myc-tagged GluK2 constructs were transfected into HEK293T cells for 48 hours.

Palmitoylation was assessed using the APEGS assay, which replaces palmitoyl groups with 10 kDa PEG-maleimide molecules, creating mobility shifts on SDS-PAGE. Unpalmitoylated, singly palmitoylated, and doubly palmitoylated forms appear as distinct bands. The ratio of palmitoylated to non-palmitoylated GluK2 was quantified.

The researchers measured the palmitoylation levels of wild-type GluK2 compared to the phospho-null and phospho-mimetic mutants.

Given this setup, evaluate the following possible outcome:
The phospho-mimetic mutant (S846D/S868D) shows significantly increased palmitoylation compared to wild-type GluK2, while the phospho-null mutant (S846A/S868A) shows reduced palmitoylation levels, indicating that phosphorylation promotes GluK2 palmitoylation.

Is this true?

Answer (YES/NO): NO